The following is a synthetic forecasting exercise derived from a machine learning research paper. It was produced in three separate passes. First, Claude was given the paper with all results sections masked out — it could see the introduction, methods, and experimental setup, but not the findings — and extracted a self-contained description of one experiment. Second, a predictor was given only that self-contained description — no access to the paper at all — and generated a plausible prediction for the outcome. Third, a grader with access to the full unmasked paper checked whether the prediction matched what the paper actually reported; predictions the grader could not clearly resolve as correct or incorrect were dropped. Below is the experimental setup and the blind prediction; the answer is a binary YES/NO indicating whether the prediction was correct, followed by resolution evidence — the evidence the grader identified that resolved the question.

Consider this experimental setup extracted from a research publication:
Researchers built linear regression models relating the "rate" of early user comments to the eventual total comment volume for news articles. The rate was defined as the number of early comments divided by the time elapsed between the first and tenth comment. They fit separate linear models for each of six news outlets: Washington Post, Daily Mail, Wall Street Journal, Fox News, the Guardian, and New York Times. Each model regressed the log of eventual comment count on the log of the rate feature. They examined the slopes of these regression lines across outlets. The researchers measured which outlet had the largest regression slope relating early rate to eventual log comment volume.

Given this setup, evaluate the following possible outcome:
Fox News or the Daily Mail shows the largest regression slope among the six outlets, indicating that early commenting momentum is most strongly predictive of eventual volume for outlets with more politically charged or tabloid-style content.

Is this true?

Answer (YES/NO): YES